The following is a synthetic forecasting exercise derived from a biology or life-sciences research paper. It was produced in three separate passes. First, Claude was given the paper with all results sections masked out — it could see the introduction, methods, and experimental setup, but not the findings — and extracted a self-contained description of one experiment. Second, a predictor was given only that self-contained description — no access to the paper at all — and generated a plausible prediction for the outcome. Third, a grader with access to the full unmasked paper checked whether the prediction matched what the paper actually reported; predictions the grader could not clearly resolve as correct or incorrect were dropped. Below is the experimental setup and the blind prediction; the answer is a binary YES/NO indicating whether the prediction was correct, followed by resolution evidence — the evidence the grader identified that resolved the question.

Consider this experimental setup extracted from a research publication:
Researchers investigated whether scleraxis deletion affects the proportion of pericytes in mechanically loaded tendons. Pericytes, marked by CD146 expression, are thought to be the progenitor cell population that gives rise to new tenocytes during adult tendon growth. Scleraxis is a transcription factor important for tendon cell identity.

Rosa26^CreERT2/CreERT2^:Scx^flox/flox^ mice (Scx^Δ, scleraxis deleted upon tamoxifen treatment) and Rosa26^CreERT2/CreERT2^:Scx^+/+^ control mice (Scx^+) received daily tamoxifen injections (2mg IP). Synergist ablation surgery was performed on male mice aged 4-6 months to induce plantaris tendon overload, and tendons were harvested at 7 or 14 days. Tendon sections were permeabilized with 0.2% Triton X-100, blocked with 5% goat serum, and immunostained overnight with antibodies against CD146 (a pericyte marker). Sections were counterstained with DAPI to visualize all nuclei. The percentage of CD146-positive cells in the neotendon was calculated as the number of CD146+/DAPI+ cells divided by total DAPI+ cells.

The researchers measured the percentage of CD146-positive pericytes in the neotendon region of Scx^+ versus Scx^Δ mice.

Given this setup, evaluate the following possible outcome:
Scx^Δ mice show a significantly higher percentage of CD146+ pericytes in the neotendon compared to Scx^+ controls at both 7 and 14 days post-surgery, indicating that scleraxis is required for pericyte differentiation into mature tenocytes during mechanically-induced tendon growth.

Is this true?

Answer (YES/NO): YES